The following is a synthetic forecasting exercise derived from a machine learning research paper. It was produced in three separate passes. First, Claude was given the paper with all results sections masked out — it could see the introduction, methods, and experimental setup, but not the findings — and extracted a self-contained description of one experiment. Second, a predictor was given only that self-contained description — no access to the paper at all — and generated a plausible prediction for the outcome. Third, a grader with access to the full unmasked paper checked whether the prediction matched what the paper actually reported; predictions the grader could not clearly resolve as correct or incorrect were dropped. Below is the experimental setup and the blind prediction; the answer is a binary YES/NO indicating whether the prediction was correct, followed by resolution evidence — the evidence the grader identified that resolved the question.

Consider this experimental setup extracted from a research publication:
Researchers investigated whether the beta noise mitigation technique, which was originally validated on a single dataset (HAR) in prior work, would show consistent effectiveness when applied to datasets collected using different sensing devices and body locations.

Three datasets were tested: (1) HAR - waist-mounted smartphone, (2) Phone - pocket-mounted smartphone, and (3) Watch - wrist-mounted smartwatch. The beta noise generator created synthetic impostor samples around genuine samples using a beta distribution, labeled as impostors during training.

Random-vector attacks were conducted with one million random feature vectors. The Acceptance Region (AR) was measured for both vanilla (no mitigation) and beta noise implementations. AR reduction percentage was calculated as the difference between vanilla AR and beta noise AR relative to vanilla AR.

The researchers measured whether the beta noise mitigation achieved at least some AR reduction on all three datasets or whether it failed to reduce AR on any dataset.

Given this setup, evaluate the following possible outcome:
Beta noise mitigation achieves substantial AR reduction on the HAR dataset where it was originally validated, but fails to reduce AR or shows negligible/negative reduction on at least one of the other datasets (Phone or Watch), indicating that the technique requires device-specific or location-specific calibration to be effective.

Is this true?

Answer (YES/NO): NO